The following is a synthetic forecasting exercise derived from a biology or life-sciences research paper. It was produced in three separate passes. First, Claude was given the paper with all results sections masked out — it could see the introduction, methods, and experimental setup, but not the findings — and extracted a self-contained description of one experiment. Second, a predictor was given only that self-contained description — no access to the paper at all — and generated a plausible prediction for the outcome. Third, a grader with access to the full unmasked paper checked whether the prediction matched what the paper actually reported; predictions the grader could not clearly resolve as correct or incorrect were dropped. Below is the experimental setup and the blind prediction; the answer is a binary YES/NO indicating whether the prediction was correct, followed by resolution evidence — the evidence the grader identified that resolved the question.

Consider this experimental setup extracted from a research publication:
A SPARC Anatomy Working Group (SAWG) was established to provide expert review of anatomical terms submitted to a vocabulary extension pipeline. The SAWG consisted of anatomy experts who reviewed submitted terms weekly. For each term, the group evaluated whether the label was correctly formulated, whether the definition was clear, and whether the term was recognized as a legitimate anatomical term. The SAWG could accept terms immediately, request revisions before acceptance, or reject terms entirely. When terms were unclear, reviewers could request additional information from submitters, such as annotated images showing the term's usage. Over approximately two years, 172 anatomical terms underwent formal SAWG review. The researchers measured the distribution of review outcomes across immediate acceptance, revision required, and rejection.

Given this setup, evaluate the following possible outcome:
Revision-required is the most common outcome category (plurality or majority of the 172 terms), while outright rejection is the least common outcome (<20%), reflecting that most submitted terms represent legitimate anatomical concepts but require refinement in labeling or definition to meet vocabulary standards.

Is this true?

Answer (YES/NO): NO